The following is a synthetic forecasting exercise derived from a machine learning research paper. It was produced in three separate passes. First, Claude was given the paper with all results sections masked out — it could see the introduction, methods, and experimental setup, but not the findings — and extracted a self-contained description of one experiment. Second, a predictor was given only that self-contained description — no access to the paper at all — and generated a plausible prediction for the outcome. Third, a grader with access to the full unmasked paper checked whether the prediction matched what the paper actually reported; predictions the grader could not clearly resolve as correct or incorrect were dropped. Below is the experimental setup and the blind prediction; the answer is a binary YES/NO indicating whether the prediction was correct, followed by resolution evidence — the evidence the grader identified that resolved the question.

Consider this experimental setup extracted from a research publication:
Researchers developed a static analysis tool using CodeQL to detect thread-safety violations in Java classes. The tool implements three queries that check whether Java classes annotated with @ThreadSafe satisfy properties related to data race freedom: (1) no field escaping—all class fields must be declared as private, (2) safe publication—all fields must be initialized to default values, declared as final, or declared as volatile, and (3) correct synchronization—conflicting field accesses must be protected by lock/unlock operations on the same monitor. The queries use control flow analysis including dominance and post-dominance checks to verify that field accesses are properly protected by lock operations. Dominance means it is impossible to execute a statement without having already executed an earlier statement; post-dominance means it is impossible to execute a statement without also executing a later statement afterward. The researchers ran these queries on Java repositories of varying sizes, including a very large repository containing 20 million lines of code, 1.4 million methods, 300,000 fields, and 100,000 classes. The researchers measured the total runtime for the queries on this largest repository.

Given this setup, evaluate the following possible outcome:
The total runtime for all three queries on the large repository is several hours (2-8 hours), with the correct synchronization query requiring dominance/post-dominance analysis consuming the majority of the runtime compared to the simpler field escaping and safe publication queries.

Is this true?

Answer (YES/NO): NO